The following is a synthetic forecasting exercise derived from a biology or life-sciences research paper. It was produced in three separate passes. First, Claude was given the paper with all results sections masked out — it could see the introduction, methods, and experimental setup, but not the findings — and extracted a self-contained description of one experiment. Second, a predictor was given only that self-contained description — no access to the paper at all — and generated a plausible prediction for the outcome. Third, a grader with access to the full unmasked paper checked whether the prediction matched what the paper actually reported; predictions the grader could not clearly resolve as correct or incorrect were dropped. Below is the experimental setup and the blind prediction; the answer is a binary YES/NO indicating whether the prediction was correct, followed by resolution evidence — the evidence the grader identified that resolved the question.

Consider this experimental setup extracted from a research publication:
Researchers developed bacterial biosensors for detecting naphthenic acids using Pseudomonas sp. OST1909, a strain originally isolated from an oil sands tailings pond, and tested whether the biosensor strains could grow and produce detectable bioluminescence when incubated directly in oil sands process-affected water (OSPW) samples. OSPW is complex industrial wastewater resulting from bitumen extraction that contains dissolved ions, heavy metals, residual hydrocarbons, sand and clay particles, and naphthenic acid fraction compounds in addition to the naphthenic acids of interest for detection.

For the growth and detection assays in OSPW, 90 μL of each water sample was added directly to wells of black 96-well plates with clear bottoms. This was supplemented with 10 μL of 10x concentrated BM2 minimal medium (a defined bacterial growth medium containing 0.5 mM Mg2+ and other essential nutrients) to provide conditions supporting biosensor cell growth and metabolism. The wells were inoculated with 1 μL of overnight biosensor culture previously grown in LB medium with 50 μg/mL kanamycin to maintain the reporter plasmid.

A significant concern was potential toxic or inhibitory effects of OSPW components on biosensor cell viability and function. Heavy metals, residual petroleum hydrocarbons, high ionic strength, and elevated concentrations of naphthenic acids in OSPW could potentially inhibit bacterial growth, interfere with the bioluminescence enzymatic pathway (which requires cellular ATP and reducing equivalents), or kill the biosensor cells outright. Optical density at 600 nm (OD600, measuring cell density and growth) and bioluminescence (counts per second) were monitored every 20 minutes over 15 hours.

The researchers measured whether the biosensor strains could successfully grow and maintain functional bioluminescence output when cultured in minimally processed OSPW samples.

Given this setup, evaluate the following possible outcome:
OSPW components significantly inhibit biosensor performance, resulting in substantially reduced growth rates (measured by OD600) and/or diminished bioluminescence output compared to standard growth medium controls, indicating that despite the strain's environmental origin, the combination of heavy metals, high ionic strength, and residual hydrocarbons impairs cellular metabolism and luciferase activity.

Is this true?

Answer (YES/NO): NO